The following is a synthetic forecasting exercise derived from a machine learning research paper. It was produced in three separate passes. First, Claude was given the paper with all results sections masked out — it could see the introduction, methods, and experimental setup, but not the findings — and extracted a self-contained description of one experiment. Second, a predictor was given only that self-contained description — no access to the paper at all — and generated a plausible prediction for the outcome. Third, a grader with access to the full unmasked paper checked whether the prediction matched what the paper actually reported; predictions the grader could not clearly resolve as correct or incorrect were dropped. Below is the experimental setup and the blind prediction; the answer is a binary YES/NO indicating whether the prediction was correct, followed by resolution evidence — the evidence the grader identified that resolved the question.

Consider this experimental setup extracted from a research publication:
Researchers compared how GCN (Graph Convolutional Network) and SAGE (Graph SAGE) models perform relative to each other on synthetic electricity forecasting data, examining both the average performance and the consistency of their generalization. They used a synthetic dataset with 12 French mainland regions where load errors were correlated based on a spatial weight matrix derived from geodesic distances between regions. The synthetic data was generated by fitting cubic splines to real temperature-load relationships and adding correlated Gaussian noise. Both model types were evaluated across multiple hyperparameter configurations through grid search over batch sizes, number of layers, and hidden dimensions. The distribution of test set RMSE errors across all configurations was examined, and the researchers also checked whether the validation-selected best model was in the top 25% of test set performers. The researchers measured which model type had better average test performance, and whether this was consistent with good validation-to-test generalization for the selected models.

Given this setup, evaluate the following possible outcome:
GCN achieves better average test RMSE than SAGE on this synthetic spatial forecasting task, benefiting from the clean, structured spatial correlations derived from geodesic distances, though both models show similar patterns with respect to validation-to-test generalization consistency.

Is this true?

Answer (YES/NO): NO